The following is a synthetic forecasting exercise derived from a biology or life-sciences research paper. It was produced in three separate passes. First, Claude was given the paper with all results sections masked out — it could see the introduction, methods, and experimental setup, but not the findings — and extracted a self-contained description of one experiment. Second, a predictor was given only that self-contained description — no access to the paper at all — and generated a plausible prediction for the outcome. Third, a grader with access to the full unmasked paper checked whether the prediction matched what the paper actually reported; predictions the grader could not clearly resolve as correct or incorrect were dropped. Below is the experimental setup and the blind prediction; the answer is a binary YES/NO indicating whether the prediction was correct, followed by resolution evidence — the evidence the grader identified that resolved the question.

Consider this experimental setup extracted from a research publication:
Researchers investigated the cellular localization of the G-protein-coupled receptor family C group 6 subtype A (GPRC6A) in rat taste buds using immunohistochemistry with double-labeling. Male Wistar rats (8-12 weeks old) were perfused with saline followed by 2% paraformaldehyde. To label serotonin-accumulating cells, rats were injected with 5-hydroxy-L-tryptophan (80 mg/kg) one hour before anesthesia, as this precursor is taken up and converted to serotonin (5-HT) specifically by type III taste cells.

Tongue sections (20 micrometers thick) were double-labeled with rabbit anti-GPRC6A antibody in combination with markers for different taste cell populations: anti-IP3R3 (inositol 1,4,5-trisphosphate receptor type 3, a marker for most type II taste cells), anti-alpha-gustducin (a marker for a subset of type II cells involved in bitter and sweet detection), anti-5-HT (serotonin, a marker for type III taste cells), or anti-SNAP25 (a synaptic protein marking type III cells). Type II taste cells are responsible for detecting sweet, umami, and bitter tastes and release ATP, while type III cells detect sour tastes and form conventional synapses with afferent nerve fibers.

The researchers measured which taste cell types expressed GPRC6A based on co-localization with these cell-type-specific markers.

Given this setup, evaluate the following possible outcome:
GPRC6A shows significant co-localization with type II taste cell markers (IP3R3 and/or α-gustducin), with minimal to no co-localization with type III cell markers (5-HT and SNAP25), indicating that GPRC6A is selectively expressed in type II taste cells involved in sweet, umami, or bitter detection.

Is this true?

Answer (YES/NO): NO